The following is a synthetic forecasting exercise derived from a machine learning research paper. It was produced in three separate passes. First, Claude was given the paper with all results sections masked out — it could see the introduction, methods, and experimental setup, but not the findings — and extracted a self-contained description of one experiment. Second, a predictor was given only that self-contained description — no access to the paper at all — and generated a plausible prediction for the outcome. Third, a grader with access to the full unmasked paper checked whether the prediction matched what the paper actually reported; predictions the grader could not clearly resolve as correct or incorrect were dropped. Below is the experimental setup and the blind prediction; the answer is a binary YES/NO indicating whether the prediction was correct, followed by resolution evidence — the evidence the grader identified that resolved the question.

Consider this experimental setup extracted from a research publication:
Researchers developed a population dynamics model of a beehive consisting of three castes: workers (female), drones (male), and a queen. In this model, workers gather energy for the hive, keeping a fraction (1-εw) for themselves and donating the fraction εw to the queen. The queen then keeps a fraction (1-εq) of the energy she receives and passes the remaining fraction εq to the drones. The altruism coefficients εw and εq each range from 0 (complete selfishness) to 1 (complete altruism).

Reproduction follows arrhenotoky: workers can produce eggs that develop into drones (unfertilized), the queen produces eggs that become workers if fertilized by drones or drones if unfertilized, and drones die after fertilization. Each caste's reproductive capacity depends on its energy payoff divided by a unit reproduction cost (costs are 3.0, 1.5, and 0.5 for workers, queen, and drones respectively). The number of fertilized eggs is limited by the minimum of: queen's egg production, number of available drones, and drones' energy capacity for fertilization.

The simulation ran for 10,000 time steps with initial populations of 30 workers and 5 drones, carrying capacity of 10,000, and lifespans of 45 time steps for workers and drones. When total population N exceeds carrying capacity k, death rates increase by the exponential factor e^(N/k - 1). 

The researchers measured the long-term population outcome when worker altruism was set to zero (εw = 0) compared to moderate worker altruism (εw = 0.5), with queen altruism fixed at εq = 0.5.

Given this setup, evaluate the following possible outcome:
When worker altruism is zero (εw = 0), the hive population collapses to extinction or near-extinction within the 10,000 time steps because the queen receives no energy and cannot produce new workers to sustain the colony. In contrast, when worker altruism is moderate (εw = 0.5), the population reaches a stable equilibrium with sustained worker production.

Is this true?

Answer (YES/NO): YES